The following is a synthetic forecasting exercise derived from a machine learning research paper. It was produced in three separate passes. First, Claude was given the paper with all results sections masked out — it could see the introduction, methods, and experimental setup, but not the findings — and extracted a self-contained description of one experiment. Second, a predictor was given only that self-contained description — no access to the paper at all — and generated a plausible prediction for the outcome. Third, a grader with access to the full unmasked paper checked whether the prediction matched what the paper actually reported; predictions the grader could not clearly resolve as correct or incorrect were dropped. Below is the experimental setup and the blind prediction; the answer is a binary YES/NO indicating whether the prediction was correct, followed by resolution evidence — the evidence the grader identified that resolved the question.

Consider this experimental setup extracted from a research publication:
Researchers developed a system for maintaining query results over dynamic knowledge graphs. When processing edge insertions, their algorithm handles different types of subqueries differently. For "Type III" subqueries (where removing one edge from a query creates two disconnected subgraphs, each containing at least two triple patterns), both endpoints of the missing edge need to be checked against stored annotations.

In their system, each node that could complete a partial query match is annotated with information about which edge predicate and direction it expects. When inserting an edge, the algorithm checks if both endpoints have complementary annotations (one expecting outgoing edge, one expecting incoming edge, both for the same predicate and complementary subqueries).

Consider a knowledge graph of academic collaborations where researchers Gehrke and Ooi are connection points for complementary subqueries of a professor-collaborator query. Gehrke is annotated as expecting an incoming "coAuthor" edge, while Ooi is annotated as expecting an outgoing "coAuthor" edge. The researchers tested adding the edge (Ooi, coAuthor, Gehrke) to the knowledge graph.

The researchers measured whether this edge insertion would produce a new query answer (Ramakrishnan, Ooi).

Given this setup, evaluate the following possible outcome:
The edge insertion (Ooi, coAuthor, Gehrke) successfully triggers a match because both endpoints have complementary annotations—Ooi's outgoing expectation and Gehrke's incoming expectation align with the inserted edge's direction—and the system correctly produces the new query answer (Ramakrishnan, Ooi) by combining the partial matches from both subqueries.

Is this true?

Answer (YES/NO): YES